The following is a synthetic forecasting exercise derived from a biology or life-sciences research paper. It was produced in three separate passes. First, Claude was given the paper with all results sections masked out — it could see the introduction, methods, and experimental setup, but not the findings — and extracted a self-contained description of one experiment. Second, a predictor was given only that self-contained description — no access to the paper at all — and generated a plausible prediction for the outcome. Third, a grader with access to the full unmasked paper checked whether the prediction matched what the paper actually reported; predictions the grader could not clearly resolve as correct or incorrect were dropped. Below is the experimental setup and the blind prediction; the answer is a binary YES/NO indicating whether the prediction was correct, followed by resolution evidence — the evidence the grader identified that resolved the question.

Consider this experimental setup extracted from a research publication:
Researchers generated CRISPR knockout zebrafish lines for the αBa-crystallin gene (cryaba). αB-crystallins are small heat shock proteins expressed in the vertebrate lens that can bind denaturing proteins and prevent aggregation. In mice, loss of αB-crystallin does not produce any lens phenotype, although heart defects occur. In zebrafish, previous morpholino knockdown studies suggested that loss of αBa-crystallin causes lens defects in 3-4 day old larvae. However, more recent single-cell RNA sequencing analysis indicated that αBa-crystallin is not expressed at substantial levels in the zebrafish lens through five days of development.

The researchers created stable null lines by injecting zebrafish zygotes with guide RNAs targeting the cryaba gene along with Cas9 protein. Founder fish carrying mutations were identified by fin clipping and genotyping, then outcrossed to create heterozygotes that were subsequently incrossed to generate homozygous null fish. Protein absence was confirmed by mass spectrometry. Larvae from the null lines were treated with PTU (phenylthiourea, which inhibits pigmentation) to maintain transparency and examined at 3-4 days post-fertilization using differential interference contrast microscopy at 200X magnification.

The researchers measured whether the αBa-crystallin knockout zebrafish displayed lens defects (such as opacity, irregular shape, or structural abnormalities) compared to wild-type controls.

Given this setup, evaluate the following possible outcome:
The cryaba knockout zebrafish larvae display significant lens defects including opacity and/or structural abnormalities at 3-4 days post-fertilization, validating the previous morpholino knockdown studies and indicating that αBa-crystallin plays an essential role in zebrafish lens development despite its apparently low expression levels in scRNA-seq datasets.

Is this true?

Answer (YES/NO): NO